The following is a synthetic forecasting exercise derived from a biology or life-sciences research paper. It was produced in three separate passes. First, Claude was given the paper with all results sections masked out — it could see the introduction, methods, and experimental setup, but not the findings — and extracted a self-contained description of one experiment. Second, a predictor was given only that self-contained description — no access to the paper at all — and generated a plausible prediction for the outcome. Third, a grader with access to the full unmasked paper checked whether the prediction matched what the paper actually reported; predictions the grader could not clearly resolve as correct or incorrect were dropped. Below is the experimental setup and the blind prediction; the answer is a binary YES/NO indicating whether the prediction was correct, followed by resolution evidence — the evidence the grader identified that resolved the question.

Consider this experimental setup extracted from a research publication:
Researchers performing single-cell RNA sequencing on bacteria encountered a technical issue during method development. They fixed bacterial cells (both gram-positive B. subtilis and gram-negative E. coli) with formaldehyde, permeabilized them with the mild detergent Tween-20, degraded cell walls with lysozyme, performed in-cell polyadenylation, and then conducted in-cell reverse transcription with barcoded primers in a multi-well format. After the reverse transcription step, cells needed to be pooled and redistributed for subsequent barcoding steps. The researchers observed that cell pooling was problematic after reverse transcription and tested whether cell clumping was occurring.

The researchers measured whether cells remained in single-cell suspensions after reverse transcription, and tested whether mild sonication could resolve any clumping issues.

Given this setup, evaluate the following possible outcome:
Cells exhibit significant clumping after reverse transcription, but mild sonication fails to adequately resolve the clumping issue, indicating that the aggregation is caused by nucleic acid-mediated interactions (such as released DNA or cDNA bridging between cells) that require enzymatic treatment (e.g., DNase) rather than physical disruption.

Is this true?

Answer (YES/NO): NO